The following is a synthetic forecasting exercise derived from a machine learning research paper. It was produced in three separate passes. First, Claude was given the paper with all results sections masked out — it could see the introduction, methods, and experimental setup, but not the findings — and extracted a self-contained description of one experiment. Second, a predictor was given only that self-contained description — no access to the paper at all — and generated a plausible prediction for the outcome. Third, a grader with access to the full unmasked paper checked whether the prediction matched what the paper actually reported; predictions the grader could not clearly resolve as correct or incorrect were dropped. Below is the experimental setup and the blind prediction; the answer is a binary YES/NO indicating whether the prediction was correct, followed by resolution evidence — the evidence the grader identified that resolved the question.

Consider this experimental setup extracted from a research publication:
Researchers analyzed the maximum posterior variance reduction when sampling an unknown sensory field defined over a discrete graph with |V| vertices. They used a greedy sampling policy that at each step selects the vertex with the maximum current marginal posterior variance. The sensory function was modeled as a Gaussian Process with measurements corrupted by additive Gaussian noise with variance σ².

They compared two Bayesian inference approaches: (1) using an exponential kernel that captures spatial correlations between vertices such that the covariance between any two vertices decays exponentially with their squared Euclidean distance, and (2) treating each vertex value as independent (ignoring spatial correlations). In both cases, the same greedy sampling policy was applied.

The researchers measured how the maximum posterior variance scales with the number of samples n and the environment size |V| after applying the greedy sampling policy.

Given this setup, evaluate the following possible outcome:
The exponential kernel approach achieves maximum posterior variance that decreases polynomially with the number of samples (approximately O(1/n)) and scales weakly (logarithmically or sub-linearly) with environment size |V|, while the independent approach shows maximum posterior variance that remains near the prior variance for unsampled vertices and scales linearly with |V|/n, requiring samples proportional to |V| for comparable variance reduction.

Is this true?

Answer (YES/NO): YES